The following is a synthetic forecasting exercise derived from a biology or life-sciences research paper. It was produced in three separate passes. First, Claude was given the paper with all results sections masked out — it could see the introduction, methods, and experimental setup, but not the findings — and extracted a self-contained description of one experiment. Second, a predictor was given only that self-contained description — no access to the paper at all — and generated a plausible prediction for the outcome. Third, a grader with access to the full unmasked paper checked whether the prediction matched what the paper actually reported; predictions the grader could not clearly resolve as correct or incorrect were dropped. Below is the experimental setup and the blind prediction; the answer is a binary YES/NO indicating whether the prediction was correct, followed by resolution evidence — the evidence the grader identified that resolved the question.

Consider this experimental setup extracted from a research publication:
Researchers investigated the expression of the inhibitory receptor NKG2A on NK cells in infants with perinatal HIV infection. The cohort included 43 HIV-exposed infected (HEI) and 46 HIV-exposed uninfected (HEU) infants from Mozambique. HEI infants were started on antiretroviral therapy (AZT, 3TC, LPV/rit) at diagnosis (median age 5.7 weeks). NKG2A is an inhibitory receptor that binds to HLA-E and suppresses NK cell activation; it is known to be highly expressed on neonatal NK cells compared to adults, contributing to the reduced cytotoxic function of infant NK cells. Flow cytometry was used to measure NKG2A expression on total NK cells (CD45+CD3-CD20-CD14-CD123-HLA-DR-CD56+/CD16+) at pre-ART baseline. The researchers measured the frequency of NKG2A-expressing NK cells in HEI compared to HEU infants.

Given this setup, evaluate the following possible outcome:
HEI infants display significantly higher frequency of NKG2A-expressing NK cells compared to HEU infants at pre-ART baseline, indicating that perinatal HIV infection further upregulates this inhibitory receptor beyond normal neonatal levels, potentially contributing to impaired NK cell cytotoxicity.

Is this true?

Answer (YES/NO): NO